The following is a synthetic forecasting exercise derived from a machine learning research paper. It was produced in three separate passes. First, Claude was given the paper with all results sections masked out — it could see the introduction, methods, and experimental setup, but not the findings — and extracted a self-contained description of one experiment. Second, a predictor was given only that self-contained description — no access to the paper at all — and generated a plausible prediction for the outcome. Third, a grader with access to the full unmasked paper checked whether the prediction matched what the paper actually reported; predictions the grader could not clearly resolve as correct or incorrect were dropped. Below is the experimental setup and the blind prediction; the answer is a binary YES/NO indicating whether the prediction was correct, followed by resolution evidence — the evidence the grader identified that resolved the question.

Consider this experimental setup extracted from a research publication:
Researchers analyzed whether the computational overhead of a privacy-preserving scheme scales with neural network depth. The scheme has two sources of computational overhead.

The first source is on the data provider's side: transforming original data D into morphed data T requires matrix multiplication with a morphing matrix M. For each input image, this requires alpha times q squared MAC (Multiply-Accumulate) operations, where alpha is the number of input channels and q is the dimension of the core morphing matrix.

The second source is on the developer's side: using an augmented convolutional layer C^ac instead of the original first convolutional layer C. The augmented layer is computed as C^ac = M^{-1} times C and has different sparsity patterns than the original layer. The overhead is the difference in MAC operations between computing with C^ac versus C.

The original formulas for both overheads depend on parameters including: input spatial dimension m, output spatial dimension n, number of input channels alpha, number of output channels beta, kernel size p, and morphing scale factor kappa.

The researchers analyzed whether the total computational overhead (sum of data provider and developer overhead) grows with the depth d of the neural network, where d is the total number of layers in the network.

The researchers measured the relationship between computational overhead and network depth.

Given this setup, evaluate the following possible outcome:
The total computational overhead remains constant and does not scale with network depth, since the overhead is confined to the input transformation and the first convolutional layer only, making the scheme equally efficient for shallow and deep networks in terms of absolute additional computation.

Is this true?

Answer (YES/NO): YES